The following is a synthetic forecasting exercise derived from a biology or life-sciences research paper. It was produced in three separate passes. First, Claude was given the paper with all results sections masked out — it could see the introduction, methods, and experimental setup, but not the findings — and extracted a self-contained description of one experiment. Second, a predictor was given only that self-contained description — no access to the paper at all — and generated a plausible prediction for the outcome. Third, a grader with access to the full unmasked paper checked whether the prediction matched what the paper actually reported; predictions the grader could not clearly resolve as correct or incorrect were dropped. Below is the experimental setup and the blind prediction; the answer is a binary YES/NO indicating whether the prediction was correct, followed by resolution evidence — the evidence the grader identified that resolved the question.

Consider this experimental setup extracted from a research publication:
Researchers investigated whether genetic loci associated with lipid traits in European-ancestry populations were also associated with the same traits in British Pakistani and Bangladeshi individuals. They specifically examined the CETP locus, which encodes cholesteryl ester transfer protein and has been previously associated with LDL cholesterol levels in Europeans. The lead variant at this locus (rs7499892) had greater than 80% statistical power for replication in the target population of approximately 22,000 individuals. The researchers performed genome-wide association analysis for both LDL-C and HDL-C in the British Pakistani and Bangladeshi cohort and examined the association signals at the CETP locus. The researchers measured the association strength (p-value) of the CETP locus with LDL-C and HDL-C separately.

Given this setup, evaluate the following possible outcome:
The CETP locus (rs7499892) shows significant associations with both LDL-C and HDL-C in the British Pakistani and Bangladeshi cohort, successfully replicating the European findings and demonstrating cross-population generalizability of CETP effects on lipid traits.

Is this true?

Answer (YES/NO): NO